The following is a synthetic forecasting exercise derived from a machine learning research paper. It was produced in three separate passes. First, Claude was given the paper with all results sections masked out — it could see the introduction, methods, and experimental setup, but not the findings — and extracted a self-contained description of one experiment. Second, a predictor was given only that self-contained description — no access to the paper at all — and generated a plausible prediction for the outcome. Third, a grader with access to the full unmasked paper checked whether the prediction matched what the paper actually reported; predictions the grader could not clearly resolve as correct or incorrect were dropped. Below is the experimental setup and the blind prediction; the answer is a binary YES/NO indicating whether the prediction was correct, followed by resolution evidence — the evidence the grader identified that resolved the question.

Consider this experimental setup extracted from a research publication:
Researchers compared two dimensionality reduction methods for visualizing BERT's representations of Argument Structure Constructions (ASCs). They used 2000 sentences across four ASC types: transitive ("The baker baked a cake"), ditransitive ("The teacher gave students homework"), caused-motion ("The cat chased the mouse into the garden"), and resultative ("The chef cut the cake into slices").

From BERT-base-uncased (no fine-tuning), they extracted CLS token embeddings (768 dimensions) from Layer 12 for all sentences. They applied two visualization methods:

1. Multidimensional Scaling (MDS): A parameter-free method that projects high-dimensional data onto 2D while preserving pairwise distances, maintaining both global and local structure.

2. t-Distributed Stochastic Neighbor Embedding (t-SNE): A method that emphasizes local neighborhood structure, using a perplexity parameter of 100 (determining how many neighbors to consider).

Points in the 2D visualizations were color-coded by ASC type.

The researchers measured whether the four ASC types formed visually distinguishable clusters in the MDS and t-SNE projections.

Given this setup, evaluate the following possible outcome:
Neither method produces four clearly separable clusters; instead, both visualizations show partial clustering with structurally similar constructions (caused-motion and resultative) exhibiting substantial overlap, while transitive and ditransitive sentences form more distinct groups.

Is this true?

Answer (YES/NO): NO